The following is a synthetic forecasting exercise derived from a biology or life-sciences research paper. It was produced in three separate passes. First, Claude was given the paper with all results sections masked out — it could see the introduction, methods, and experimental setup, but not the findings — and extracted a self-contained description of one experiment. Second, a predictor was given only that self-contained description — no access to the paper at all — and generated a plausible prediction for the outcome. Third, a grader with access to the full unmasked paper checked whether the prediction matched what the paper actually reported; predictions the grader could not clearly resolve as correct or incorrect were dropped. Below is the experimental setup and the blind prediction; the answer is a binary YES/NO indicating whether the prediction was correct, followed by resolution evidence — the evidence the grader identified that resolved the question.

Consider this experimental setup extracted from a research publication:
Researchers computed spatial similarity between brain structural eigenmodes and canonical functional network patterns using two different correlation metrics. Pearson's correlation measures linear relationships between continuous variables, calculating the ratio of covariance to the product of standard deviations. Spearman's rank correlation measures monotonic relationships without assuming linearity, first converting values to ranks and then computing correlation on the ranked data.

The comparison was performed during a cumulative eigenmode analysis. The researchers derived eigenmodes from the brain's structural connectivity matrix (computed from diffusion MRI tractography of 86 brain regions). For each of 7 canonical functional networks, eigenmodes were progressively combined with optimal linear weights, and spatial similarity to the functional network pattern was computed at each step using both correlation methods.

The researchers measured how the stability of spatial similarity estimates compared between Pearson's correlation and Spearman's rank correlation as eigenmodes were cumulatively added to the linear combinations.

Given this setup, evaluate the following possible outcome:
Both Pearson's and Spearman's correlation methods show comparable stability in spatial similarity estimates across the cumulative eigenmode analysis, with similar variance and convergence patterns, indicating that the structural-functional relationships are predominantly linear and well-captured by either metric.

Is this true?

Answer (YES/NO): NO